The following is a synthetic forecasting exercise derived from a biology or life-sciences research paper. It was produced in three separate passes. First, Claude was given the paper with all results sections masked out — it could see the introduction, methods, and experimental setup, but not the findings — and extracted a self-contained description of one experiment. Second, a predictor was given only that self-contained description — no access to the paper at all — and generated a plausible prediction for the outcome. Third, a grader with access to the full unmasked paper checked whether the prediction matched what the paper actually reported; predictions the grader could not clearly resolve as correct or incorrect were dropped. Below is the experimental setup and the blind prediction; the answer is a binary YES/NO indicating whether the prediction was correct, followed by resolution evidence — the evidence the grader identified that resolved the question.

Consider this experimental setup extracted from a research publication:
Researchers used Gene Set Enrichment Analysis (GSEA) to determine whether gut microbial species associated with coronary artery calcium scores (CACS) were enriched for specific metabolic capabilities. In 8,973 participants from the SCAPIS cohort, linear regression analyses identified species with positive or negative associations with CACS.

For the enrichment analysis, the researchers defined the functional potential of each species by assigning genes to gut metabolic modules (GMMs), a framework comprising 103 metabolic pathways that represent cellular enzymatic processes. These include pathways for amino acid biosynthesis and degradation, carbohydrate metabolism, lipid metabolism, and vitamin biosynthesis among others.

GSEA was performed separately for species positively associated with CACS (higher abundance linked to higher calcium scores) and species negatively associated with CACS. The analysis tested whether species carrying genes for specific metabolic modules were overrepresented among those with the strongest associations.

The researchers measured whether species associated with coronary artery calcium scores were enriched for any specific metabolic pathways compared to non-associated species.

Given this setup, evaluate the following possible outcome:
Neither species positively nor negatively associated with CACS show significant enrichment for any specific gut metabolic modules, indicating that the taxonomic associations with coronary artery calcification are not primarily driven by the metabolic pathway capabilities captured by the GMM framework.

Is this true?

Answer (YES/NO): NO